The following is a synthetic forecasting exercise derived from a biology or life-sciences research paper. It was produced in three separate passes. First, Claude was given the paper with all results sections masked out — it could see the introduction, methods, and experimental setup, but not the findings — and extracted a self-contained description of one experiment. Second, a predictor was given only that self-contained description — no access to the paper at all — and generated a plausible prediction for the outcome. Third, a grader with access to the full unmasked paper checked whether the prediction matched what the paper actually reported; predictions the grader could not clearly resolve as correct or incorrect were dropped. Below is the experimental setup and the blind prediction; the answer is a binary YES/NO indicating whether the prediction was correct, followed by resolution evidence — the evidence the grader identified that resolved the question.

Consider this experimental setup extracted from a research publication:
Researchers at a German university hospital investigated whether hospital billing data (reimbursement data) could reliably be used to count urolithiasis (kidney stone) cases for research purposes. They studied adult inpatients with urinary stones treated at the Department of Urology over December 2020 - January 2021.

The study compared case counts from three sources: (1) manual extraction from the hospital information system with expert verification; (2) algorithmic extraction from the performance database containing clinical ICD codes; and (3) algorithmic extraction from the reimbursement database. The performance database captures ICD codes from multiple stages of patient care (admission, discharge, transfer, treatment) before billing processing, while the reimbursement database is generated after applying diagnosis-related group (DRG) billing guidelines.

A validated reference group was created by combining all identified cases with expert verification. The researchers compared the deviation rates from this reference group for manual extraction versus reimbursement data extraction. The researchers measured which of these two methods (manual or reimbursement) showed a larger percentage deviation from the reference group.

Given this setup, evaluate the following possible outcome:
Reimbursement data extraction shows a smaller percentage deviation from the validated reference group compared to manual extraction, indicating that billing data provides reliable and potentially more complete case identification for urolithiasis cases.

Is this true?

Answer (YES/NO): YES